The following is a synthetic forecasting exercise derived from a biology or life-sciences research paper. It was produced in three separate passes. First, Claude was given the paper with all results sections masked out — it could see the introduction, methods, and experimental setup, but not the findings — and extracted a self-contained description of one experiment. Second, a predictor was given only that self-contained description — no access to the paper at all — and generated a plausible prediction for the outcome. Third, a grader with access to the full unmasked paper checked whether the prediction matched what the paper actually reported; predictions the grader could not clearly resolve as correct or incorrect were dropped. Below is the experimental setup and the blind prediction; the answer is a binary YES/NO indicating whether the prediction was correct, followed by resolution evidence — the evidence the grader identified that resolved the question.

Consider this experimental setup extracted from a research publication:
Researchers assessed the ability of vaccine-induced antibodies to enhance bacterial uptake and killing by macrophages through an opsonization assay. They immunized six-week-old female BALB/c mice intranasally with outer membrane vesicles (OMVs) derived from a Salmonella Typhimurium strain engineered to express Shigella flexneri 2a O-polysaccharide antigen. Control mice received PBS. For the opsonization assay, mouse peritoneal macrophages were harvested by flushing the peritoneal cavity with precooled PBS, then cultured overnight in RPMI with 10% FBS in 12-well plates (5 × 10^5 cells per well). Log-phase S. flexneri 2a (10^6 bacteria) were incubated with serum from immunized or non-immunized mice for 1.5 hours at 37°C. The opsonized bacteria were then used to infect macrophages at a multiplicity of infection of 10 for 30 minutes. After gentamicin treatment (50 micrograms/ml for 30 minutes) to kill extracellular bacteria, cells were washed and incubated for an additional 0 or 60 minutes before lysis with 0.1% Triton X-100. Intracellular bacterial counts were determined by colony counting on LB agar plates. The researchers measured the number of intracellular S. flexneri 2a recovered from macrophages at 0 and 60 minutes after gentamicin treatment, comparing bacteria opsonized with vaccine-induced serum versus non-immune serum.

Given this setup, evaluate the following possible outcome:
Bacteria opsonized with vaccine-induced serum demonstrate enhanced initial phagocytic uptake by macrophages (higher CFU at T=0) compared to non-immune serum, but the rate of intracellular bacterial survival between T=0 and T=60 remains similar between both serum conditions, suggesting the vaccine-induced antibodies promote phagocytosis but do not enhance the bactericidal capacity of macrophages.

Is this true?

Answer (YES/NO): NO